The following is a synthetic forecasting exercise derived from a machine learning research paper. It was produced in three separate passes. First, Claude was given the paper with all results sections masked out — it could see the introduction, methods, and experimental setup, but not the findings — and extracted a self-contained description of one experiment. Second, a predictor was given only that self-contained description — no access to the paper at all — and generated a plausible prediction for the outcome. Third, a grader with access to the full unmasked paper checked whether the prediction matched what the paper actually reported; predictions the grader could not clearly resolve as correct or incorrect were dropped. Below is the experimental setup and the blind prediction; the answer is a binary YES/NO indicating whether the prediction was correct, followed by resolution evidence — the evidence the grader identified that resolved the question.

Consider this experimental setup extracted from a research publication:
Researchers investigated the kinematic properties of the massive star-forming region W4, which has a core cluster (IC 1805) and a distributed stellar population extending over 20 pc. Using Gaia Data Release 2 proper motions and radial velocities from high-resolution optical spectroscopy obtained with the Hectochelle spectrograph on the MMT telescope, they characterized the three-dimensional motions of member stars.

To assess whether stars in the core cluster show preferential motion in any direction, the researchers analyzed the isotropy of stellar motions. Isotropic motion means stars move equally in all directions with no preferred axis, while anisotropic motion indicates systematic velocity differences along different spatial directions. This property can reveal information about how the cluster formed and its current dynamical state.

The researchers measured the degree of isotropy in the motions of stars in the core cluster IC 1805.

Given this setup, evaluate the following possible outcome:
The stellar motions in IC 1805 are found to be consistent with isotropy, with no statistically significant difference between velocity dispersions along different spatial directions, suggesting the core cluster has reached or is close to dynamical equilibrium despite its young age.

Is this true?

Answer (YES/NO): NO